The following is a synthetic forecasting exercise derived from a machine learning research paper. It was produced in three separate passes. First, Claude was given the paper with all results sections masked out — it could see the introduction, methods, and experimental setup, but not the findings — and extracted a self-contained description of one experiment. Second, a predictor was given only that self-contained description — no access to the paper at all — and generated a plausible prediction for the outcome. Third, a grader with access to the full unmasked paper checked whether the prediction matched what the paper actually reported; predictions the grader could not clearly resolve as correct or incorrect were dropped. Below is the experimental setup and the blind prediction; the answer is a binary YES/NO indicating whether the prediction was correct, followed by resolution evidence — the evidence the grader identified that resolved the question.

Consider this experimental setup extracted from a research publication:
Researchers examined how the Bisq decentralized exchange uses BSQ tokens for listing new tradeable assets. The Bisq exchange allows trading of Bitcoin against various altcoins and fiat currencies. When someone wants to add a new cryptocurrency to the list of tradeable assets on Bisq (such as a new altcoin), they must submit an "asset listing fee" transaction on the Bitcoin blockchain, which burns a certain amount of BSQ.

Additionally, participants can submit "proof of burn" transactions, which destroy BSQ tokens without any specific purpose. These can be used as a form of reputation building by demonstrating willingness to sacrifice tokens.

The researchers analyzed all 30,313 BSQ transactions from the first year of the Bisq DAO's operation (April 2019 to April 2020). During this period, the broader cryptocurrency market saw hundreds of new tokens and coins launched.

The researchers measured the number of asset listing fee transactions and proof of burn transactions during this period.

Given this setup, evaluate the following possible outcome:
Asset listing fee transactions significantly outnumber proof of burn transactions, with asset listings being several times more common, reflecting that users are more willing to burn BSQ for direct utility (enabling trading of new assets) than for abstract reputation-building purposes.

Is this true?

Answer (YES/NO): NO